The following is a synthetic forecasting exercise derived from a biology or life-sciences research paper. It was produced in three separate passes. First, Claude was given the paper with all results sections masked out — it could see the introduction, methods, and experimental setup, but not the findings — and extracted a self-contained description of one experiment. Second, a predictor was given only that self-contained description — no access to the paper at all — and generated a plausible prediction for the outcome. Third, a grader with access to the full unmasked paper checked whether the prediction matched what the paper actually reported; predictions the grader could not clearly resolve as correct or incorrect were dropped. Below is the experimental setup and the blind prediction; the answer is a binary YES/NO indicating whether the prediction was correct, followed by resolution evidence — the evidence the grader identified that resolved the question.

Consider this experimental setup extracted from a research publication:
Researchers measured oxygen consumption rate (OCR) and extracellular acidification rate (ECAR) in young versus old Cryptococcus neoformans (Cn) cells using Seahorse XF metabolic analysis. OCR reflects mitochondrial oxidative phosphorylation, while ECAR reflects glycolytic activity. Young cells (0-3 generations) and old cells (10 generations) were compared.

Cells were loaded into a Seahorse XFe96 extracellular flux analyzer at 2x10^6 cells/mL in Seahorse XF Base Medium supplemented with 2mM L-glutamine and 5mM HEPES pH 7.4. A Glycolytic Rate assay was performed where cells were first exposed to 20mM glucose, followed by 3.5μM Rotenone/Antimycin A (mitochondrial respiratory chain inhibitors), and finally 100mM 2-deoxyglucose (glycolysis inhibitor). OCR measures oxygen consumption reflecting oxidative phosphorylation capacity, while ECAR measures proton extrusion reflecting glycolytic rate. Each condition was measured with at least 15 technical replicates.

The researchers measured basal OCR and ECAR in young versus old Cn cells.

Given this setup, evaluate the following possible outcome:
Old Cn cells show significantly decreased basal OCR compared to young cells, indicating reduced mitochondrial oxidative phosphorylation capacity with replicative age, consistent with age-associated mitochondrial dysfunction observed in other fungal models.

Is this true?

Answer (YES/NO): NO